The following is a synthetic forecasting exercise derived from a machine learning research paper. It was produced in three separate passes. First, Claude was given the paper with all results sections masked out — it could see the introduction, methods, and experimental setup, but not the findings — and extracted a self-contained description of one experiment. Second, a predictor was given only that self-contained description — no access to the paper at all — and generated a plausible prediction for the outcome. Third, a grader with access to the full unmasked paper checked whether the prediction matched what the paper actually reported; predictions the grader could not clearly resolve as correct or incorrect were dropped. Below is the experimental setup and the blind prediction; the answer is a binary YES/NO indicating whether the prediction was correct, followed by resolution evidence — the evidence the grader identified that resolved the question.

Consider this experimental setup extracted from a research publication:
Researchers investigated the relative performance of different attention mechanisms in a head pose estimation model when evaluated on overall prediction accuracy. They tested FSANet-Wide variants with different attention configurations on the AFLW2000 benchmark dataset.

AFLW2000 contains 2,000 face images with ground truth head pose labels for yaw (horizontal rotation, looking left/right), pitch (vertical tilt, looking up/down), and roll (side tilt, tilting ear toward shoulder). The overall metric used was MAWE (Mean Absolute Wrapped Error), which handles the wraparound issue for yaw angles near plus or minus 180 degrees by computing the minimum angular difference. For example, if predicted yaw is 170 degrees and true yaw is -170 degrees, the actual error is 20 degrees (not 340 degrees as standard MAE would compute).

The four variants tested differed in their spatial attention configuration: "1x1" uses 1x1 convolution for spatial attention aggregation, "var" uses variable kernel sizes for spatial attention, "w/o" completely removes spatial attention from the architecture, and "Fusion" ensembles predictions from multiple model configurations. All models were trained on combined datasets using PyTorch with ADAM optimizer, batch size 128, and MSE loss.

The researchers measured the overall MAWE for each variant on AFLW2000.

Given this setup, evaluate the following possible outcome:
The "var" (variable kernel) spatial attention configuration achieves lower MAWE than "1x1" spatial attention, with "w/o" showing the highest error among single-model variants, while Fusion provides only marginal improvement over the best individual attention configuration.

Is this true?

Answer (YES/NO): NO